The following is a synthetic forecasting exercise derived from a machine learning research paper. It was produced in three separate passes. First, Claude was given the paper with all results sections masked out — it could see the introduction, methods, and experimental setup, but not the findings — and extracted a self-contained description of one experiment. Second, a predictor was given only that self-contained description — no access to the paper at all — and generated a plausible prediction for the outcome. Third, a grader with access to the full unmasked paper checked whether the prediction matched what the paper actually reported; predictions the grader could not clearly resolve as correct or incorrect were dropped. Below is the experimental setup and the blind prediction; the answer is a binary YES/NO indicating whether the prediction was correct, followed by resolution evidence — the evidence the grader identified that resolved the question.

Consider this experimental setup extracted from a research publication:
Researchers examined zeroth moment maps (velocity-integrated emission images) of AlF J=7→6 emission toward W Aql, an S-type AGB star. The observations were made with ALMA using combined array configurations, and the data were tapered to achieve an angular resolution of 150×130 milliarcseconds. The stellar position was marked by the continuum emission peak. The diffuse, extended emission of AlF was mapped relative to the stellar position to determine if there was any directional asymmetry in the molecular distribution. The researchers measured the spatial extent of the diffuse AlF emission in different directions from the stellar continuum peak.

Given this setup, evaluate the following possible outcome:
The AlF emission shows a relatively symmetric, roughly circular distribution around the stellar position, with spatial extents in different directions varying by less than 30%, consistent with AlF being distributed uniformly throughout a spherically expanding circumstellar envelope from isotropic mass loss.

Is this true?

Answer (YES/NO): NO